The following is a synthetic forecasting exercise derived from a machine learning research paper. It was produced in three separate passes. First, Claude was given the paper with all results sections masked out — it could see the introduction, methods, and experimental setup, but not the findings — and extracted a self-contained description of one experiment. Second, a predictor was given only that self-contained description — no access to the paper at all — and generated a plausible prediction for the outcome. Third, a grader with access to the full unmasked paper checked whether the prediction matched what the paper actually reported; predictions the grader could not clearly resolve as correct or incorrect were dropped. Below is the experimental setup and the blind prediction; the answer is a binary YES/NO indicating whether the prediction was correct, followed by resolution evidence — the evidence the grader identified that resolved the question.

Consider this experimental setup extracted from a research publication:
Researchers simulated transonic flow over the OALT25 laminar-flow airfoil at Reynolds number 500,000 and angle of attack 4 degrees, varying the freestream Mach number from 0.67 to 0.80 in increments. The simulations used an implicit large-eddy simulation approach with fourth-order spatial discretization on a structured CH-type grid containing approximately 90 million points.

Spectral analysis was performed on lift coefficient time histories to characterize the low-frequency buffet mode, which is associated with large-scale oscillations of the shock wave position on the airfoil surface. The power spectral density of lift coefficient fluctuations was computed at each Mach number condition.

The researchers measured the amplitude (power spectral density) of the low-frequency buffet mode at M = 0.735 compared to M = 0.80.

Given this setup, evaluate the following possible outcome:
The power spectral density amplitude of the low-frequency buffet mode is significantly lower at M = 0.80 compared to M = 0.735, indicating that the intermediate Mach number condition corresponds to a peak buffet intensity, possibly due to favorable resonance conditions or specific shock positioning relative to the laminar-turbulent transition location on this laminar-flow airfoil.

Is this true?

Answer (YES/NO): YES